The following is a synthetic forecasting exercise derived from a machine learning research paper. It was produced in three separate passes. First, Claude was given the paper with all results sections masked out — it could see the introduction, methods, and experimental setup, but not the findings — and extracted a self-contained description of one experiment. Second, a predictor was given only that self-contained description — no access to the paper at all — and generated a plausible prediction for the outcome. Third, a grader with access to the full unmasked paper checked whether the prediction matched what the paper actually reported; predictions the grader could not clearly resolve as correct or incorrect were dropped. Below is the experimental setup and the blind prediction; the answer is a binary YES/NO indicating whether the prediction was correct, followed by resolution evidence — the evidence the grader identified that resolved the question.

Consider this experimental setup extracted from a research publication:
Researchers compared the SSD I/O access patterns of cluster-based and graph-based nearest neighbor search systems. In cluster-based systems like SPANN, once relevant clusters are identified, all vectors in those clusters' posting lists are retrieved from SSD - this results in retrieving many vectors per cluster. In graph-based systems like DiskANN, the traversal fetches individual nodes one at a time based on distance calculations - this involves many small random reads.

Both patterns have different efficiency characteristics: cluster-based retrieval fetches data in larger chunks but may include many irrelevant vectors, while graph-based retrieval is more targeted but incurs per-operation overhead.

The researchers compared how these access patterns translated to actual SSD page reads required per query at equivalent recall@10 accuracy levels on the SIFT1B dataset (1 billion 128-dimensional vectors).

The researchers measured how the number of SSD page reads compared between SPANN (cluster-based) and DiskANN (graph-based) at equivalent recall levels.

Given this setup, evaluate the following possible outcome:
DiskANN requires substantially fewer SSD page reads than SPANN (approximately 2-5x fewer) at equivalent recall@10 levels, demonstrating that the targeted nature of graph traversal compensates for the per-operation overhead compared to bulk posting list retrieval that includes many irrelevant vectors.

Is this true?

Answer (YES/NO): NO